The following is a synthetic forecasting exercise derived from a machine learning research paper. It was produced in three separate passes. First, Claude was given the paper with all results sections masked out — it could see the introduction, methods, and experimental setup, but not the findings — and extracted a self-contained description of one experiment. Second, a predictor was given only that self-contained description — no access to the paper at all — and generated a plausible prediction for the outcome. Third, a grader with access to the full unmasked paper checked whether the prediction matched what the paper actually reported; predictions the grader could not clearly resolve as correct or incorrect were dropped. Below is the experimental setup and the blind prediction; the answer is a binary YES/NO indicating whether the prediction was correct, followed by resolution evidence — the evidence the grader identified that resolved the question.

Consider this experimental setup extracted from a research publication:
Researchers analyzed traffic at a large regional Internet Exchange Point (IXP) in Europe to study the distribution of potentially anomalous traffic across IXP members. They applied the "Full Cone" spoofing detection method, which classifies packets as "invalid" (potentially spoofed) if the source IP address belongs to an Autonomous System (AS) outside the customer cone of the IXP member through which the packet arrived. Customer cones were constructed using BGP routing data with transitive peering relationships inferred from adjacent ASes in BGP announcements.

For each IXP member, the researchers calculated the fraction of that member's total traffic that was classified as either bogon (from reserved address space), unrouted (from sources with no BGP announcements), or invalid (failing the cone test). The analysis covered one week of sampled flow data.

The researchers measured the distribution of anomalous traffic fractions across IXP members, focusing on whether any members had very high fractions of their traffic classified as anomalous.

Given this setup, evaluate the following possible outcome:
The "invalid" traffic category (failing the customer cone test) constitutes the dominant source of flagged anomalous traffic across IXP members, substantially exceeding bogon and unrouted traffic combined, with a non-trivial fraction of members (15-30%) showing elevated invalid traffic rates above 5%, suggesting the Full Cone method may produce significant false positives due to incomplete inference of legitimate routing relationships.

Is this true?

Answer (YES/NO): NO